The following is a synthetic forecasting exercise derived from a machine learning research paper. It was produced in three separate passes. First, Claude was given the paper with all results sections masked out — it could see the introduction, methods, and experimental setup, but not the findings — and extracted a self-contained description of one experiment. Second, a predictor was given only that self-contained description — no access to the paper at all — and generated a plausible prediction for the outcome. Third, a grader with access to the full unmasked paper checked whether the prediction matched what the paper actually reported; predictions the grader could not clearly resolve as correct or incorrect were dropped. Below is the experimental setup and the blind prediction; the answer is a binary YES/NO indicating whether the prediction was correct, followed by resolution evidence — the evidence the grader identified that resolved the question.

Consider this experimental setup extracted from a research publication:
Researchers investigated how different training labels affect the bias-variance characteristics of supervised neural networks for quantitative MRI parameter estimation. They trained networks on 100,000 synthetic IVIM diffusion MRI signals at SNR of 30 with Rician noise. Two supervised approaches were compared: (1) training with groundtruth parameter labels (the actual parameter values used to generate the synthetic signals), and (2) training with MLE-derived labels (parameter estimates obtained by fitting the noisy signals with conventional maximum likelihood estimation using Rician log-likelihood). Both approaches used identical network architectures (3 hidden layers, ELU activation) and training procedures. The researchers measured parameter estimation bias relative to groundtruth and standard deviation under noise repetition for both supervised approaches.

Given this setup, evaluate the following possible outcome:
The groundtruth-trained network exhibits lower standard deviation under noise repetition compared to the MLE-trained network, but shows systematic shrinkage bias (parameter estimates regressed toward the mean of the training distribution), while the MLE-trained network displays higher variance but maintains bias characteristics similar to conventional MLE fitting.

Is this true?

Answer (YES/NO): YES